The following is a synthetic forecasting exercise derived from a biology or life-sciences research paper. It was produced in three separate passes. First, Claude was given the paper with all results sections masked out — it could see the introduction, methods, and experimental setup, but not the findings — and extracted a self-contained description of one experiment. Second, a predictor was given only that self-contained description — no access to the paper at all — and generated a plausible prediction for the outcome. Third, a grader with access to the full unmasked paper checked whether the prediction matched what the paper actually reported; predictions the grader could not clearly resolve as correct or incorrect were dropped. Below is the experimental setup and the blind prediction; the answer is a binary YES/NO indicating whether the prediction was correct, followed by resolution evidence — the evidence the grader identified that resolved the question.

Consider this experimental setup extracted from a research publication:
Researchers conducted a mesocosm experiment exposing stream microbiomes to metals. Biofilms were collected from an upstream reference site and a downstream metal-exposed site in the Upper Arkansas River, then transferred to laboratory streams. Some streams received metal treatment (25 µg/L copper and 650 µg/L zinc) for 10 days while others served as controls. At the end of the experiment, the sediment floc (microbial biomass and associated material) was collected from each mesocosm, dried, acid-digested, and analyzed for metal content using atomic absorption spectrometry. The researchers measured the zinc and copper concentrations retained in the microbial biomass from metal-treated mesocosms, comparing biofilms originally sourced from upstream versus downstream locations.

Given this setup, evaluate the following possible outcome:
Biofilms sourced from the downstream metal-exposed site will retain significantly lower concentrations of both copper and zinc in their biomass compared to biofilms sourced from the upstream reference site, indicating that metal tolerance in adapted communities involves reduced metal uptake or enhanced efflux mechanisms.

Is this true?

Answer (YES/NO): NO